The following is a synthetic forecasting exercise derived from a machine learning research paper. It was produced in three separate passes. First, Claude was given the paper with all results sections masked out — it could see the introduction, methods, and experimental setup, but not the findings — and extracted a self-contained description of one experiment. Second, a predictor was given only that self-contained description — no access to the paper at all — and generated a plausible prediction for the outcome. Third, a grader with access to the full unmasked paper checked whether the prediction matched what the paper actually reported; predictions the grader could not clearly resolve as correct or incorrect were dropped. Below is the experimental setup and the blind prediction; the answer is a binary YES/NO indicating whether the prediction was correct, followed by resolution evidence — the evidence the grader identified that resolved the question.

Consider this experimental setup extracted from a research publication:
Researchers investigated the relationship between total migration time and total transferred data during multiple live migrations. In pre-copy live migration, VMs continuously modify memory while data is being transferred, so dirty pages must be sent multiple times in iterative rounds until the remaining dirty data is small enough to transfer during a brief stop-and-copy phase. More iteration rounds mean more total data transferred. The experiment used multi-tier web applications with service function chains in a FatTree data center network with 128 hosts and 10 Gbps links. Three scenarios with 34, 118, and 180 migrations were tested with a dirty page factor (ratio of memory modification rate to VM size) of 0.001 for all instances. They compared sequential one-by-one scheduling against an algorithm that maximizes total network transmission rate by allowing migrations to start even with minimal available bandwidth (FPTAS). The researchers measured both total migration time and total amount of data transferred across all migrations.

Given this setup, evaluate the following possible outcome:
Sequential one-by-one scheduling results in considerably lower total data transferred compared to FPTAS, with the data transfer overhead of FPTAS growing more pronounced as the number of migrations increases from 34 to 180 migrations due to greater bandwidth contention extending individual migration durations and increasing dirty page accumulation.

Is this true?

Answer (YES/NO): NO